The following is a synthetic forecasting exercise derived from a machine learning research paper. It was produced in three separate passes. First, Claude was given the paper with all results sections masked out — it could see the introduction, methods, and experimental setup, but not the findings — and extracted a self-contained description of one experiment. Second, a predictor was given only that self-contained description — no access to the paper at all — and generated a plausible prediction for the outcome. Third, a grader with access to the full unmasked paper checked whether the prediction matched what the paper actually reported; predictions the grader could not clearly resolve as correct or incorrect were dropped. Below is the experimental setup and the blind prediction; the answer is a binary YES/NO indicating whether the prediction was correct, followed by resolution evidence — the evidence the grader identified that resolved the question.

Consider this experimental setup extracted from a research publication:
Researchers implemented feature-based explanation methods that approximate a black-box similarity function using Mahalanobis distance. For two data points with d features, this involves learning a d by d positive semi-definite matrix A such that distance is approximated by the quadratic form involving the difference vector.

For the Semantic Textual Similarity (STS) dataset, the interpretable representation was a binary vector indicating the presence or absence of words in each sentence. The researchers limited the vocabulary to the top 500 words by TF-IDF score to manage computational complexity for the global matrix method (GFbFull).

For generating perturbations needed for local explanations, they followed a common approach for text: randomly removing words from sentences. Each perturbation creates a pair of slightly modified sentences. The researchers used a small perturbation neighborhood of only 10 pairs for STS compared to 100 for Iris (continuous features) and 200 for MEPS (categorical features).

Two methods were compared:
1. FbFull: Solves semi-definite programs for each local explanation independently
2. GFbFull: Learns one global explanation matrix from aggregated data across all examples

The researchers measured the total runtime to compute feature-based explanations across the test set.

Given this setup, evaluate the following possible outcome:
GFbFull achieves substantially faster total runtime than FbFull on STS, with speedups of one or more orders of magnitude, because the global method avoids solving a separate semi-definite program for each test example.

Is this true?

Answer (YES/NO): NO